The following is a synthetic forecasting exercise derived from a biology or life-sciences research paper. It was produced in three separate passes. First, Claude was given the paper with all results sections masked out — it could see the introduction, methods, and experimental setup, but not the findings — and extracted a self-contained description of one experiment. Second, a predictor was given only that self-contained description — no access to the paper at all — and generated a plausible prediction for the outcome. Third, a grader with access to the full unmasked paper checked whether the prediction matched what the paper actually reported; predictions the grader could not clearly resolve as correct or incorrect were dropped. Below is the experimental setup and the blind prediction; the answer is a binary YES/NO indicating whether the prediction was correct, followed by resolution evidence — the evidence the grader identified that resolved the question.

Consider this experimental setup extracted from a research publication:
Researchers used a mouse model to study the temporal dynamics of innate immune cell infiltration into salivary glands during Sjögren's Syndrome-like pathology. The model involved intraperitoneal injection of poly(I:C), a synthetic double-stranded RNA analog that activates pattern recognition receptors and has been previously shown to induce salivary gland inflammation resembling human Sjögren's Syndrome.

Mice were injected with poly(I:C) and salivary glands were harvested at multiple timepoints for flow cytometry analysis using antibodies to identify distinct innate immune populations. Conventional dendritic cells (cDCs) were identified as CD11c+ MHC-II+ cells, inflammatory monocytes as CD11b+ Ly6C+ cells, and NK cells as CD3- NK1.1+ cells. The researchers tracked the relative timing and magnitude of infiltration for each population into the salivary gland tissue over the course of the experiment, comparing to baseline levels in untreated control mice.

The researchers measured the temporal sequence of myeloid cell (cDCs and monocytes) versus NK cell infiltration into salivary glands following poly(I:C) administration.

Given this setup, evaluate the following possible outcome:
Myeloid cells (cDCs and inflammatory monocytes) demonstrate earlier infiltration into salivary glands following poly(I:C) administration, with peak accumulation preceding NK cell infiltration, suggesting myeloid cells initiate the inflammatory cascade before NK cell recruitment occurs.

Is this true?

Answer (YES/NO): NO